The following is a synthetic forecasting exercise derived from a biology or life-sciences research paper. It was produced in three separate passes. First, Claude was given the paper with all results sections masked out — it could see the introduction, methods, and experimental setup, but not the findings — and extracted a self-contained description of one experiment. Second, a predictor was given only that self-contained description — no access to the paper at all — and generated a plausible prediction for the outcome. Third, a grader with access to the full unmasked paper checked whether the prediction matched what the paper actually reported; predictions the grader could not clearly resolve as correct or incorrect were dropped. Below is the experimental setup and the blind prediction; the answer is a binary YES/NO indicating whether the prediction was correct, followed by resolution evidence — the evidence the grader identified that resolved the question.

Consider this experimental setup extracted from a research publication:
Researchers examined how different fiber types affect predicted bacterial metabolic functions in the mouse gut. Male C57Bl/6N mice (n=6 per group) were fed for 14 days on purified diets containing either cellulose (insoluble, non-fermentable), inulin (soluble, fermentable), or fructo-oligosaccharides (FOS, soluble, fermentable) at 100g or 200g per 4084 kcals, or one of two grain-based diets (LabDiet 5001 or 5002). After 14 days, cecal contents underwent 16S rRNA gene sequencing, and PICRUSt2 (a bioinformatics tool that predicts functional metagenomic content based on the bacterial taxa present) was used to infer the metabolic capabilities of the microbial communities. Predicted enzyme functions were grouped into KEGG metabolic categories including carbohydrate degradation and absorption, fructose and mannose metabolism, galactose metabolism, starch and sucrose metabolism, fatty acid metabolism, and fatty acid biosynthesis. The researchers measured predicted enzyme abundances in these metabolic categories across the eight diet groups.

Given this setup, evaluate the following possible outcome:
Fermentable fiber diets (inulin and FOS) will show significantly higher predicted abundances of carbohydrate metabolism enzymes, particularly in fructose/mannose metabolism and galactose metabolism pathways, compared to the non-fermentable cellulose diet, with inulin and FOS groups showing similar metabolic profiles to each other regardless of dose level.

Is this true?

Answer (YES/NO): NO